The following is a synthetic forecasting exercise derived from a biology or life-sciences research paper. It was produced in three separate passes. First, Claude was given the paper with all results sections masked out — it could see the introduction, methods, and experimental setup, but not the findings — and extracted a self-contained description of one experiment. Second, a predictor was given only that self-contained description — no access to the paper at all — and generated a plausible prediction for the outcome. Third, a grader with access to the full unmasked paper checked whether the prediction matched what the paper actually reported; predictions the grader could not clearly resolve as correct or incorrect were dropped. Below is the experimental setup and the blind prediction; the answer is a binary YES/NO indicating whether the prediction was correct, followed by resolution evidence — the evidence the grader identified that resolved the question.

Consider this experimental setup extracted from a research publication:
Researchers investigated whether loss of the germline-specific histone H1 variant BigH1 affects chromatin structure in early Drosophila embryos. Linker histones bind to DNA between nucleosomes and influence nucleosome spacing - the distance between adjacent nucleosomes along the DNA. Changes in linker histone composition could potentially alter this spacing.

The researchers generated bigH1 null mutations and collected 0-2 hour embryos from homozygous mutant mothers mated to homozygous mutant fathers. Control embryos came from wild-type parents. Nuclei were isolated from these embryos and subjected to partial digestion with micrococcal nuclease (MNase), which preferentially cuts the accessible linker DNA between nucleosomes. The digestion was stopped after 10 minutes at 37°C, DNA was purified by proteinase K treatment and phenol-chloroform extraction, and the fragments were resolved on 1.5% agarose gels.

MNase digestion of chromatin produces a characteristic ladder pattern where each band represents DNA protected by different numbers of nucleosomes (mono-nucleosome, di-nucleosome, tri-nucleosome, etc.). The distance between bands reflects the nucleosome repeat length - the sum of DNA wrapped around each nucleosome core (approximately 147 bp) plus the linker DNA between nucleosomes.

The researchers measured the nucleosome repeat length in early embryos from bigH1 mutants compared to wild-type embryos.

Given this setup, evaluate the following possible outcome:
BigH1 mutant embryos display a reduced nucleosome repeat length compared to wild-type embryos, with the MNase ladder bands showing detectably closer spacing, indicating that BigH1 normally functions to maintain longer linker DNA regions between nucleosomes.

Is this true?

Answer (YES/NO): NO